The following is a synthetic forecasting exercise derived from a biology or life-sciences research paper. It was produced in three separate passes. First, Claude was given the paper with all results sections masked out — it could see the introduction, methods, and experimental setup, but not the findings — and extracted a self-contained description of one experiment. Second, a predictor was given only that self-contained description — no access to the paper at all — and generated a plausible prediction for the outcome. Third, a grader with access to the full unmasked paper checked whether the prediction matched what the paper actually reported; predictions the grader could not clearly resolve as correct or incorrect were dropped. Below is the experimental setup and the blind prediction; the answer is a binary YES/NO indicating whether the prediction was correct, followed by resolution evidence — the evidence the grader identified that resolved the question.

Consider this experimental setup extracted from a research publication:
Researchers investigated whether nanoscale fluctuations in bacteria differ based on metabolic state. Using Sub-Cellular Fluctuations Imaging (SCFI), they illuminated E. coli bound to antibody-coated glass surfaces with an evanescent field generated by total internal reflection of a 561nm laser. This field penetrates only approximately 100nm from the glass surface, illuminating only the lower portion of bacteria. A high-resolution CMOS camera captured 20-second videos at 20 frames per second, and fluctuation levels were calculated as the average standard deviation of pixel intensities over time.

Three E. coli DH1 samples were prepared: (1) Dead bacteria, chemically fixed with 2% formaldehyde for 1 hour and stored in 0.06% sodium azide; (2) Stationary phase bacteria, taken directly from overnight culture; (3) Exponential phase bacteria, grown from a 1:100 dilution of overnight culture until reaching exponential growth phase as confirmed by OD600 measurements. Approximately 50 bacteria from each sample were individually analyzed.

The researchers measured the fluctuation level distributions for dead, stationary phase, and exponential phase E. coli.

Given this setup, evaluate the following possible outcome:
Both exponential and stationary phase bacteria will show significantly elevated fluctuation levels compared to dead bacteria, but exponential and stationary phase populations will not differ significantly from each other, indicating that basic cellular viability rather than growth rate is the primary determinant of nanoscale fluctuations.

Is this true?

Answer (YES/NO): NO